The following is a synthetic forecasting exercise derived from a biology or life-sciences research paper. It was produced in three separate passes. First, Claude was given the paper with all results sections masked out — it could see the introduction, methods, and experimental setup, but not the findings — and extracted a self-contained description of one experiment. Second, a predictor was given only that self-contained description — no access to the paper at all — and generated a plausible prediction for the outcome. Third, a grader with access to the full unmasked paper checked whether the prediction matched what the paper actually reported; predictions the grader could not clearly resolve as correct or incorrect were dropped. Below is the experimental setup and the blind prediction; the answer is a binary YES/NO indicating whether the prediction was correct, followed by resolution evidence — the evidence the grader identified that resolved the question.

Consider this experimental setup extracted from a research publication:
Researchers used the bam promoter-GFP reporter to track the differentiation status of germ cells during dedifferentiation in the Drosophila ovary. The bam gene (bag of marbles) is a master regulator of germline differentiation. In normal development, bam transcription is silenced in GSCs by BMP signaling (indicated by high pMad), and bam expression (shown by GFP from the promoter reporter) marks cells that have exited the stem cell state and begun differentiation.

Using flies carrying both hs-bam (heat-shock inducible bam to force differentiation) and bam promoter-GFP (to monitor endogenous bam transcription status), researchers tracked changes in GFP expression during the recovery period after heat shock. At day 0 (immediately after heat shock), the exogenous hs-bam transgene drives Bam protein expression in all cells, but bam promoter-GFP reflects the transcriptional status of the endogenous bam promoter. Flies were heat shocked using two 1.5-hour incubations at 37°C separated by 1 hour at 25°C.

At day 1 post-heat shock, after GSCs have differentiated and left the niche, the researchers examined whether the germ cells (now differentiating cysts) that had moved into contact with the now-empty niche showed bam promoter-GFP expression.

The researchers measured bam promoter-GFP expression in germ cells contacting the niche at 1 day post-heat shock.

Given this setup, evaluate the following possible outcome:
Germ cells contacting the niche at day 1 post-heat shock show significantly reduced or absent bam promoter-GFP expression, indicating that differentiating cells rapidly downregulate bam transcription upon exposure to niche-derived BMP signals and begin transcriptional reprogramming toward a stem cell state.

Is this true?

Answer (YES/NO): NO